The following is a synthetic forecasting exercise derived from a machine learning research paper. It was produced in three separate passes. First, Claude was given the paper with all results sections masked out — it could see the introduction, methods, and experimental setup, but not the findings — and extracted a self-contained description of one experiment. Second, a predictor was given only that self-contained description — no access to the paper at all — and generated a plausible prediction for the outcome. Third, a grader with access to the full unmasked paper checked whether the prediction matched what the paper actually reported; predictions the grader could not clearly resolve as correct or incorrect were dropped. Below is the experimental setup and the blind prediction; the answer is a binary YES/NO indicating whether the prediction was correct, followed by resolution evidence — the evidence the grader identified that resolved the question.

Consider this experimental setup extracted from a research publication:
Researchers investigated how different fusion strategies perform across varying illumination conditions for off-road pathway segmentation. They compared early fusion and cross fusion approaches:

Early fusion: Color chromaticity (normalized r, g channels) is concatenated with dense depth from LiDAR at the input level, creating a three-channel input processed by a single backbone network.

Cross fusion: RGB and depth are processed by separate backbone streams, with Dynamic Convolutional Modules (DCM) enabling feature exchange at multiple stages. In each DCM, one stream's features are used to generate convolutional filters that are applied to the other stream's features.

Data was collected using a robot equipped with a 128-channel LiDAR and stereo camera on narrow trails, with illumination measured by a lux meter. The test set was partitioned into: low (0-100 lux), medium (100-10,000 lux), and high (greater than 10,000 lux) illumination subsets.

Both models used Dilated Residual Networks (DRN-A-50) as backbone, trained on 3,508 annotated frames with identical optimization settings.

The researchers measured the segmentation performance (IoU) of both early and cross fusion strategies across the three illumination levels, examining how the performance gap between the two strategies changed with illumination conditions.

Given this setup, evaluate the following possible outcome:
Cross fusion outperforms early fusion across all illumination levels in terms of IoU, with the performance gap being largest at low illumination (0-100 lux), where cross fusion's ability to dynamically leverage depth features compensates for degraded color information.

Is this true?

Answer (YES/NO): NO